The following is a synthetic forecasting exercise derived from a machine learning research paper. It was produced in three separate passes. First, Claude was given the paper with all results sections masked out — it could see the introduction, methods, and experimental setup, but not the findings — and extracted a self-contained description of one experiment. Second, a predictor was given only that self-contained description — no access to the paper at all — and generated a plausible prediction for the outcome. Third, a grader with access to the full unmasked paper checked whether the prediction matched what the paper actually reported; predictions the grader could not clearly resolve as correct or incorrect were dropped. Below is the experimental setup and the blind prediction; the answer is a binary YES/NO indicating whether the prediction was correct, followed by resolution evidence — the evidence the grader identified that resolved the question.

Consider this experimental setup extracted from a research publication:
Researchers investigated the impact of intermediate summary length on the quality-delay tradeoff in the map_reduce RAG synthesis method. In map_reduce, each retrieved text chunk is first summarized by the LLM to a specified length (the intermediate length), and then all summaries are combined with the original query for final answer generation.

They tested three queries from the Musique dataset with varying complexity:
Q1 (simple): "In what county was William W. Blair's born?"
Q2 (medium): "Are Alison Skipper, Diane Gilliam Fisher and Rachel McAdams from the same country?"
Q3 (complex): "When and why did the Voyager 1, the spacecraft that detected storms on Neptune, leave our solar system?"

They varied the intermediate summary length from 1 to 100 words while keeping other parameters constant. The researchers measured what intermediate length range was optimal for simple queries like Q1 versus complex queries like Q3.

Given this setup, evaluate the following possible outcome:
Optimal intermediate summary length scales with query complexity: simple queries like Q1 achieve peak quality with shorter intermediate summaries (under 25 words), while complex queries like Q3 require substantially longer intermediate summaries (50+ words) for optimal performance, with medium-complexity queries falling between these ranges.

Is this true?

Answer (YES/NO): NO